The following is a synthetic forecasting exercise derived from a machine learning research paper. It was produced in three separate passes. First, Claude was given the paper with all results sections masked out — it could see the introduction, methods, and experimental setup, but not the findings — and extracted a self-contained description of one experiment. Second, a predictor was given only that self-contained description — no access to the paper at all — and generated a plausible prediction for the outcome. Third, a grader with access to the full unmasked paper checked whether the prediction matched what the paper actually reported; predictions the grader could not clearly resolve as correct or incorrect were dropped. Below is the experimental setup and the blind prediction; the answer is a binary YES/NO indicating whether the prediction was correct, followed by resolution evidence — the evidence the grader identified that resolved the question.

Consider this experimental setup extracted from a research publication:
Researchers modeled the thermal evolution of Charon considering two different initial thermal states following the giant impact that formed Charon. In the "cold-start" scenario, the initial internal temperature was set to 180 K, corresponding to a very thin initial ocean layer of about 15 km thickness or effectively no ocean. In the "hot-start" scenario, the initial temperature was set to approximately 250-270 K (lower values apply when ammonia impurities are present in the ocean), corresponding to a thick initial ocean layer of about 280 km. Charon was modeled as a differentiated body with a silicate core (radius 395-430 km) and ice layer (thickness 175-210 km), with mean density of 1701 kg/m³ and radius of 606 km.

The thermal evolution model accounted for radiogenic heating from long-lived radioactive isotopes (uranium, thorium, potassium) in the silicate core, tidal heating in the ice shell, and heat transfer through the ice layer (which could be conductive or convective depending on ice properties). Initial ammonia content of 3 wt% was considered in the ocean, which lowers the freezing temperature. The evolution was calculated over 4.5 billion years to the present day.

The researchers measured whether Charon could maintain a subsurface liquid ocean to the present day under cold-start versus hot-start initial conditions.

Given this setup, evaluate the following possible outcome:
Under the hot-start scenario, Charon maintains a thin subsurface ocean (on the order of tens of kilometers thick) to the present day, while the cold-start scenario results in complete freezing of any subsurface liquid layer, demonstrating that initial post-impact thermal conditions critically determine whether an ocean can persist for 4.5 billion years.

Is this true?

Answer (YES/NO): NO